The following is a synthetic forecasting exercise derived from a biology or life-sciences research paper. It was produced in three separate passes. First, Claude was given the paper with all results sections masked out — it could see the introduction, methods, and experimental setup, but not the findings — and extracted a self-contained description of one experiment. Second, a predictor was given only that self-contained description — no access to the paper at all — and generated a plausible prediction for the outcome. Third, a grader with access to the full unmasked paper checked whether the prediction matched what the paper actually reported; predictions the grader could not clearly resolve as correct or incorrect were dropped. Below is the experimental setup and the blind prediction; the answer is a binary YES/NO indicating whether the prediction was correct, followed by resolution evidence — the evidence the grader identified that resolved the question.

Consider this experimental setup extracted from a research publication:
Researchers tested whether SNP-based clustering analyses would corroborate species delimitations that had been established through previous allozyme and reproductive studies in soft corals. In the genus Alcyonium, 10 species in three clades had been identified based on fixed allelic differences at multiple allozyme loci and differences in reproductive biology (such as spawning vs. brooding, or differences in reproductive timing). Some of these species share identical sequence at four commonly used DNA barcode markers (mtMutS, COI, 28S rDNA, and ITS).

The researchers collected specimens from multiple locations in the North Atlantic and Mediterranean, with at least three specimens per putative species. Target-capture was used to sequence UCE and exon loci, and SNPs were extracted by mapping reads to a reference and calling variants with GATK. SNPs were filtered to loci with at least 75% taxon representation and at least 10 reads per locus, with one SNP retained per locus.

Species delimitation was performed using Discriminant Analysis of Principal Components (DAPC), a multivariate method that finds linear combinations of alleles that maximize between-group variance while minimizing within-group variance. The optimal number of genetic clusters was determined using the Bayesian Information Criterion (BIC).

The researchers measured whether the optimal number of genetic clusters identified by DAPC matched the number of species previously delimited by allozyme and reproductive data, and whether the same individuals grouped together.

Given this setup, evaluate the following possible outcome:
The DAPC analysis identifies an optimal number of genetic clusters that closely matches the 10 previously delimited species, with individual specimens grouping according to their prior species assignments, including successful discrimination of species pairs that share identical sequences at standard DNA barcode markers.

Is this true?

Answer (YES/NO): NO